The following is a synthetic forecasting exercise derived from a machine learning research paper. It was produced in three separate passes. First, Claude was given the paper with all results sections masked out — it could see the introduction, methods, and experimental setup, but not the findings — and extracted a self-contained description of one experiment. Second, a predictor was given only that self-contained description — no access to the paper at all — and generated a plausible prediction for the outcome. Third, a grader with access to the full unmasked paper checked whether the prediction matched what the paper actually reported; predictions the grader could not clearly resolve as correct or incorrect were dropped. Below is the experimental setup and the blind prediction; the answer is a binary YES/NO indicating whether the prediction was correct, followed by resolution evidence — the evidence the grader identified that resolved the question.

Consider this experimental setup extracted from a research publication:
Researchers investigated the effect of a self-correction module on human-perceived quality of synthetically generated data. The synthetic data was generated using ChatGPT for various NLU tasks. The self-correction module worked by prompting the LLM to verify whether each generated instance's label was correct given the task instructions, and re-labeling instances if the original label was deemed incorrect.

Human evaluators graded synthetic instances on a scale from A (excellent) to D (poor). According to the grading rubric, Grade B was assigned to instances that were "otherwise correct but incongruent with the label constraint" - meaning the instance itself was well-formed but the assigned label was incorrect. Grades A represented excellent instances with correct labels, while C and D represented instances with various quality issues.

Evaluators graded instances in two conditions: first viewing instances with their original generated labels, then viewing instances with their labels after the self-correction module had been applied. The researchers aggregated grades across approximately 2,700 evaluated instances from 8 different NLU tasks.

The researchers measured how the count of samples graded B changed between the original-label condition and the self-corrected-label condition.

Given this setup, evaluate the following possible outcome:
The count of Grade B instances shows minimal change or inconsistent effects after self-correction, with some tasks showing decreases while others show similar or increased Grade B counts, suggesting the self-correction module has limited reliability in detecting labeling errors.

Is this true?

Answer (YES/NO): NO